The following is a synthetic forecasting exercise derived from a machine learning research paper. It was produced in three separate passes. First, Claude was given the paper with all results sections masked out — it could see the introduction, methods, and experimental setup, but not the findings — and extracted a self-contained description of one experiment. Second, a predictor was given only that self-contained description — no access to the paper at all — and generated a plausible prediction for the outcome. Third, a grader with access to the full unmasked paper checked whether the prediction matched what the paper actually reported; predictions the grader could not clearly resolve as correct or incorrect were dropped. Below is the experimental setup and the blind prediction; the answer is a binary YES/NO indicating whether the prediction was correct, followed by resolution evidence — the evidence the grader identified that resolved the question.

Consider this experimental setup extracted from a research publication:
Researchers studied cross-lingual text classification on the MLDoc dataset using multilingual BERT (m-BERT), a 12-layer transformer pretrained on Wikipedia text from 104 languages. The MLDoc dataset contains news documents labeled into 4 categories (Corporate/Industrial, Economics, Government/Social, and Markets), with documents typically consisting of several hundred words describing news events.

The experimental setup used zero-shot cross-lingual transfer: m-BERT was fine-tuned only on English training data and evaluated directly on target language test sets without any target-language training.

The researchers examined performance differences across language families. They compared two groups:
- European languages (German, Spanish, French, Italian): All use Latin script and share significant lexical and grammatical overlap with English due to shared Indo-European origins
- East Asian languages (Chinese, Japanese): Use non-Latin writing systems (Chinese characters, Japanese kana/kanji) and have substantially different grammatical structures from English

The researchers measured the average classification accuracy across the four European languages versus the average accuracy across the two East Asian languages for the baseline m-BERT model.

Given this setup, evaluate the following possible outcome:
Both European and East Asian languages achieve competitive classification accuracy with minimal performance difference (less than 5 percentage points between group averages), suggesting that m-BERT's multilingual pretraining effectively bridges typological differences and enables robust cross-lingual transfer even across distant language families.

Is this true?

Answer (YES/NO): YES